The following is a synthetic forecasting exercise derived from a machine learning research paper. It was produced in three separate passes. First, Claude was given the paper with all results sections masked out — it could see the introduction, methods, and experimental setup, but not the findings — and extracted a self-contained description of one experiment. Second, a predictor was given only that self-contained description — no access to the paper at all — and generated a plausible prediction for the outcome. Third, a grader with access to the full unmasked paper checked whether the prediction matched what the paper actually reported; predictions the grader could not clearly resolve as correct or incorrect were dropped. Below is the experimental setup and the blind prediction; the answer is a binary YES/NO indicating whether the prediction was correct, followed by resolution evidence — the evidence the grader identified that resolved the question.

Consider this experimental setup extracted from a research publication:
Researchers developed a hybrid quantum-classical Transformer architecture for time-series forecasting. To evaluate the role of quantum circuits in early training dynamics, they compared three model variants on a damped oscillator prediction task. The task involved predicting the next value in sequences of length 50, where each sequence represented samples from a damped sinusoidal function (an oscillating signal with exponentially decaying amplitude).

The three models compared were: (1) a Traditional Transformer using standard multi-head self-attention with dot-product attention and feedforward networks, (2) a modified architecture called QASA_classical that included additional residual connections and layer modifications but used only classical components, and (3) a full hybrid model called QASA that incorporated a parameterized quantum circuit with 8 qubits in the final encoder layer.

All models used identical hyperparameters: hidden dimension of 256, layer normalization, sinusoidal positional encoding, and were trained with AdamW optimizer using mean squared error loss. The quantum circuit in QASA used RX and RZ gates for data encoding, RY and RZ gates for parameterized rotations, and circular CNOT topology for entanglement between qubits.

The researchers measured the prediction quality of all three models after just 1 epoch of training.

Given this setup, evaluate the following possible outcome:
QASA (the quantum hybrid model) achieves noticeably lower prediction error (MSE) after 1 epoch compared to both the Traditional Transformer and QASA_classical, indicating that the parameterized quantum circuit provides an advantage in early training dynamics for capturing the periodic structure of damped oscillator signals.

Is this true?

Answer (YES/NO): NO